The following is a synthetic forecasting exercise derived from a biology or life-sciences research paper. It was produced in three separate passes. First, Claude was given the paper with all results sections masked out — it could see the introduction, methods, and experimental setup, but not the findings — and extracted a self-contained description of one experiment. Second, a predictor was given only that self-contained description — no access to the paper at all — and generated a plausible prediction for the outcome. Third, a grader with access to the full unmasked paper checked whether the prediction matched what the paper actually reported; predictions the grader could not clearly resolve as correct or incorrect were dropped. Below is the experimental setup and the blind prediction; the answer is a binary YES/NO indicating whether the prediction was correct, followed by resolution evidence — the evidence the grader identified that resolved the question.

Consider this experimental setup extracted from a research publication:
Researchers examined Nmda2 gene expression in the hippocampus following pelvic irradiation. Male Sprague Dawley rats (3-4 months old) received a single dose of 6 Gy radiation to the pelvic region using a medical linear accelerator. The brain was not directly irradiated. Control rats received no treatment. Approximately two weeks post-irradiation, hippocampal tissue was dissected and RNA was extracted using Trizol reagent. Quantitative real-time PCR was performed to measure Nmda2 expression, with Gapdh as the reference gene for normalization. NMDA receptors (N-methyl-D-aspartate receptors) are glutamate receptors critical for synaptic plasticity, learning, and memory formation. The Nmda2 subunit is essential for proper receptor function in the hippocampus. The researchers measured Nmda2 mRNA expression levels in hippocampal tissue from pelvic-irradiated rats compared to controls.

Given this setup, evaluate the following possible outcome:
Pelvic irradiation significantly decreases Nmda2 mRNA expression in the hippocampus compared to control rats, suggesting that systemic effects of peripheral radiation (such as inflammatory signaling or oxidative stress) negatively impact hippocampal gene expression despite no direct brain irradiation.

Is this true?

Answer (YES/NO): YES